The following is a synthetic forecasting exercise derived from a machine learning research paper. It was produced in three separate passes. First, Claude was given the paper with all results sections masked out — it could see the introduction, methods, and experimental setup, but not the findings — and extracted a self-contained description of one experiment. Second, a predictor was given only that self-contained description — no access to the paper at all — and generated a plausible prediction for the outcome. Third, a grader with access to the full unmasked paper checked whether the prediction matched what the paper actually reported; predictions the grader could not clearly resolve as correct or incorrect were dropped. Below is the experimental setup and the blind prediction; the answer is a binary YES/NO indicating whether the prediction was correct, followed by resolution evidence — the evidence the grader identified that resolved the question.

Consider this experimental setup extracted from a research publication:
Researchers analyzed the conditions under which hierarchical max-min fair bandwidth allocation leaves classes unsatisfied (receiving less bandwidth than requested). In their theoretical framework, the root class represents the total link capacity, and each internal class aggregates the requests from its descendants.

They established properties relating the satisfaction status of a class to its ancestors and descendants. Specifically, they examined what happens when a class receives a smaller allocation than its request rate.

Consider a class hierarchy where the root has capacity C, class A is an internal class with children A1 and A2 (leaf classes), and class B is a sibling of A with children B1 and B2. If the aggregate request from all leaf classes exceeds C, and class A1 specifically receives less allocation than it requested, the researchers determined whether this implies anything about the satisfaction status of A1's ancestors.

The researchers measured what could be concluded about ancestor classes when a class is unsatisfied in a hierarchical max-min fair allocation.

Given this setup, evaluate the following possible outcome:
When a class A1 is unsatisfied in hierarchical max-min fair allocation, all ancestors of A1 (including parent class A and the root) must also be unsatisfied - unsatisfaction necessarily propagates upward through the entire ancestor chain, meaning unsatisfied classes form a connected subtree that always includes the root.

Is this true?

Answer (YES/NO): YES